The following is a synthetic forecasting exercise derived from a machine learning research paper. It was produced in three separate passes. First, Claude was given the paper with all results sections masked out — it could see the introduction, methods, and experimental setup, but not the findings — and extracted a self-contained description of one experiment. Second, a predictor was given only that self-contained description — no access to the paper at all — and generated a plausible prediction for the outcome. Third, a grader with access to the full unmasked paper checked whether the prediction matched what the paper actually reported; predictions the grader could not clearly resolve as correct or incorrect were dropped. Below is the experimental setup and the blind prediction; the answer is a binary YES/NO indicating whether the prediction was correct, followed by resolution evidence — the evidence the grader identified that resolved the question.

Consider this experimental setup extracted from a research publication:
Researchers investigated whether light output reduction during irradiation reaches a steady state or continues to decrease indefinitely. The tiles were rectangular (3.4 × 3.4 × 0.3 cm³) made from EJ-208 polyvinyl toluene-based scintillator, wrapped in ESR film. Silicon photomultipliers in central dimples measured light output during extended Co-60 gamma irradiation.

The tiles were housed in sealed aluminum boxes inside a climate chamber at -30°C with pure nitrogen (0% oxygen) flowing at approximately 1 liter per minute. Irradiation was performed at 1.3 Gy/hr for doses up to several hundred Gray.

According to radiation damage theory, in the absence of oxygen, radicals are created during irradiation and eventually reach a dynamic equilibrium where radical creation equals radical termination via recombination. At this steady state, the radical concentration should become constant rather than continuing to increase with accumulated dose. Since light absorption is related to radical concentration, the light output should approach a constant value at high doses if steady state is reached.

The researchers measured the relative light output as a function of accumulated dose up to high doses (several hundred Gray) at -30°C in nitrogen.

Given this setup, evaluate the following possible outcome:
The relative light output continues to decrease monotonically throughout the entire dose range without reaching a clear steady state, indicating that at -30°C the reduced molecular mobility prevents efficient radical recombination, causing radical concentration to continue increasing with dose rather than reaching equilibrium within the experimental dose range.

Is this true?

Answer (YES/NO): YES